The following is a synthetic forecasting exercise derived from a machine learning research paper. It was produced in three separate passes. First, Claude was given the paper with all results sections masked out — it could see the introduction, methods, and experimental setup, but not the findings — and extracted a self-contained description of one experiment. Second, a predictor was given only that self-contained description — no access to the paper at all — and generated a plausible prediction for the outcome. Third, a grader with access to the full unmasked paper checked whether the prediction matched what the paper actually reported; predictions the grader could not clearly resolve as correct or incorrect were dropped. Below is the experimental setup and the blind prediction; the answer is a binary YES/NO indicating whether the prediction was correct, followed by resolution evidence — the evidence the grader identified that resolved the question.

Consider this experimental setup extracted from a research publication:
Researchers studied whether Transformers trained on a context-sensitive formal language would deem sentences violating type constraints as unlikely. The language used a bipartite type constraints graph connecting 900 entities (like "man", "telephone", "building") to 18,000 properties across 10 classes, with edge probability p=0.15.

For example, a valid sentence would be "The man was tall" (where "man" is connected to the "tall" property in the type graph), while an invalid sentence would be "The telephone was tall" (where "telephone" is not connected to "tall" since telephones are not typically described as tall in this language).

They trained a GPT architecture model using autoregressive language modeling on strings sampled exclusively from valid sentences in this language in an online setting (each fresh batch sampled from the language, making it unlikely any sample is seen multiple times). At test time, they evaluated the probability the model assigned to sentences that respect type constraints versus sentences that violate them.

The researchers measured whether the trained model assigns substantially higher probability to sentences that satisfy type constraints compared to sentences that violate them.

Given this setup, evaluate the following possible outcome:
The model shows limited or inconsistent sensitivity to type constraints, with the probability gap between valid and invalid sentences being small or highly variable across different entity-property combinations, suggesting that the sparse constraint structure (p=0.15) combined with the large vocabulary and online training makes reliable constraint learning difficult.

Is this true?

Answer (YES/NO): NO